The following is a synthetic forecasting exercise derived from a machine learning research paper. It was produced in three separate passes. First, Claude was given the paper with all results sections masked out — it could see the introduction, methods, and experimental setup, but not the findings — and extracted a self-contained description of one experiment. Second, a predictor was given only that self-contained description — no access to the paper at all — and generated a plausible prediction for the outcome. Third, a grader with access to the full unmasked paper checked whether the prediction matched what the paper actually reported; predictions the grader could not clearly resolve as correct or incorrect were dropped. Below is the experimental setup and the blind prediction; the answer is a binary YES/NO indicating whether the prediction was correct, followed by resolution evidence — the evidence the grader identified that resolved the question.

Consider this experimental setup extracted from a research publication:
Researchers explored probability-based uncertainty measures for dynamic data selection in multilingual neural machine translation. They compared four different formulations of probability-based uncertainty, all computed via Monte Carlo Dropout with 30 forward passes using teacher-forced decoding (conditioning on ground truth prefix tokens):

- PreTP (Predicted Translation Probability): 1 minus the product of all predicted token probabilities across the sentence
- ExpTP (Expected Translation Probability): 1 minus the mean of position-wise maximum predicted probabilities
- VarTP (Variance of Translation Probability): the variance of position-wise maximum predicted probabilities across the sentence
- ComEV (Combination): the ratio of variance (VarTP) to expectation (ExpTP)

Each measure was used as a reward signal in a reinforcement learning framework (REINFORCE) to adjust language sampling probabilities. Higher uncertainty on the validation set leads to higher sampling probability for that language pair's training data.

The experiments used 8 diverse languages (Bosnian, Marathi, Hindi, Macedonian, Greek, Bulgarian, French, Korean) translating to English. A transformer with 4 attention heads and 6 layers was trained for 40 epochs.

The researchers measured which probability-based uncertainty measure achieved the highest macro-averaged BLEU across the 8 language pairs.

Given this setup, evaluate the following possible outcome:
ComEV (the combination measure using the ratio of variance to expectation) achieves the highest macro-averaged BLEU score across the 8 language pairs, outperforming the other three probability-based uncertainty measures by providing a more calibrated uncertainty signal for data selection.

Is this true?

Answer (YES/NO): NO